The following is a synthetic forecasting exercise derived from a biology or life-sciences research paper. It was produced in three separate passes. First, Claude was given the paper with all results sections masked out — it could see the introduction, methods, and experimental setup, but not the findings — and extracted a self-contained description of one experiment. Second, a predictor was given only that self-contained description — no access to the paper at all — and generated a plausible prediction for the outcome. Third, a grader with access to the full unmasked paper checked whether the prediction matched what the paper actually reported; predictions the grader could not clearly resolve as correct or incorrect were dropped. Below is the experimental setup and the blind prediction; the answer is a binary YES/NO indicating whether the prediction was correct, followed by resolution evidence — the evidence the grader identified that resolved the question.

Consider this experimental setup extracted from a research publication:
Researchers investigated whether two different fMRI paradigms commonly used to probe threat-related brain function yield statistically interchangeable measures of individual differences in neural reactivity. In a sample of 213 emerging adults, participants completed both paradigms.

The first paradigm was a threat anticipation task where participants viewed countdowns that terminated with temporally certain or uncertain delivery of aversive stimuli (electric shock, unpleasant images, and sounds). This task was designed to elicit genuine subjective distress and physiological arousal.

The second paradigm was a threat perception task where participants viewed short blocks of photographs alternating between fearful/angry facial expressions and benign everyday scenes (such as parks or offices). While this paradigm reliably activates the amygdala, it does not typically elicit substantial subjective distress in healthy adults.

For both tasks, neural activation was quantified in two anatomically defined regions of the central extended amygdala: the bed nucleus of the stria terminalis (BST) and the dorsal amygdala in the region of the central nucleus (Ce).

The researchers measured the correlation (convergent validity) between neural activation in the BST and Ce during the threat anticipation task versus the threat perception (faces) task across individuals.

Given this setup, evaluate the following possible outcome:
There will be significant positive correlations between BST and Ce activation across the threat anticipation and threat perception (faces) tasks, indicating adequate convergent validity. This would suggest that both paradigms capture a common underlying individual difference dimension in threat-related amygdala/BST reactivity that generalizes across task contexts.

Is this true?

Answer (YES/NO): NO